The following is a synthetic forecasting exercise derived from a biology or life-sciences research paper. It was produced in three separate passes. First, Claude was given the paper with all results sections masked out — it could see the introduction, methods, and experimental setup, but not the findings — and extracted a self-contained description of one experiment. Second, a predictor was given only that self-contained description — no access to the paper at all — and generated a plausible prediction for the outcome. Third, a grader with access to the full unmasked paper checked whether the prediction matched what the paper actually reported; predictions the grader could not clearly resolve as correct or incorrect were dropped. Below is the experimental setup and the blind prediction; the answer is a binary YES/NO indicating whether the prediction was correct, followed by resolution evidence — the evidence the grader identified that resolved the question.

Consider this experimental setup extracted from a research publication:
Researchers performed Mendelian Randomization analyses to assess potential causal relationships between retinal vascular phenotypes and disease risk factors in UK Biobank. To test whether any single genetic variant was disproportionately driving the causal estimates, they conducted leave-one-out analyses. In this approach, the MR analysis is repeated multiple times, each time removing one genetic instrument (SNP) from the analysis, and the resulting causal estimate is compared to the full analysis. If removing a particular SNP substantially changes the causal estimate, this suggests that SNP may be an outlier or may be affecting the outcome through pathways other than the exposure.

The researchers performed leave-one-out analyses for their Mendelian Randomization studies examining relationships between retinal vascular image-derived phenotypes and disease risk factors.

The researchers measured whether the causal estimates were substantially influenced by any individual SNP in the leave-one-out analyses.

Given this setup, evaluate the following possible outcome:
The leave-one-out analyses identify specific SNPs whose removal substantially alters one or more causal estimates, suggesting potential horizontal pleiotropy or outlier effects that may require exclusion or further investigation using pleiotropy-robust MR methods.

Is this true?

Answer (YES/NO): NO